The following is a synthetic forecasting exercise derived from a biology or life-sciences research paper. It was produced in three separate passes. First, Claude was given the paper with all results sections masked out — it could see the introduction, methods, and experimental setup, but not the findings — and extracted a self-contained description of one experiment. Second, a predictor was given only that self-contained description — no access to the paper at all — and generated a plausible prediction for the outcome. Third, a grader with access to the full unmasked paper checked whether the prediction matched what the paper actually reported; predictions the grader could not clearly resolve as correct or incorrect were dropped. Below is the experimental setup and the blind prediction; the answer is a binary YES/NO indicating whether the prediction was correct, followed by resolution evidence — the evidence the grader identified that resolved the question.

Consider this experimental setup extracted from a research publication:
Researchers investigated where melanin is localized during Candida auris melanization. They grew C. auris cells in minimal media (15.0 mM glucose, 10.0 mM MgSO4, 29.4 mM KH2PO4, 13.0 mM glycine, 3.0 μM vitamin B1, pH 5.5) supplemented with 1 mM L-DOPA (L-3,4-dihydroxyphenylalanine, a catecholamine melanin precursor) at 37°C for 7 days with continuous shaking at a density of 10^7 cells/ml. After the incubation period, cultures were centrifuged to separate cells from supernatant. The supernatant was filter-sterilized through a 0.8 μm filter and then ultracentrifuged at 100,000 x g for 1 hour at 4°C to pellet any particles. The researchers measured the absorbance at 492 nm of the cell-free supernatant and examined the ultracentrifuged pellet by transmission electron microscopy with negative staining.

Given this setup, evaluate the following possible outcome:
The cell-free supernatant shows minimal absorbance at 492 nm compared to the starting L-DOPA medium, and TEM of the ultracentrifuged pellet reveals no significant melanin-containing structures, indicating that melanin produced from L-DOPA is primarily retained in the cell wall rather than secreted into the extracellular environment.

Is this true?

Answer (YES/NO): NO